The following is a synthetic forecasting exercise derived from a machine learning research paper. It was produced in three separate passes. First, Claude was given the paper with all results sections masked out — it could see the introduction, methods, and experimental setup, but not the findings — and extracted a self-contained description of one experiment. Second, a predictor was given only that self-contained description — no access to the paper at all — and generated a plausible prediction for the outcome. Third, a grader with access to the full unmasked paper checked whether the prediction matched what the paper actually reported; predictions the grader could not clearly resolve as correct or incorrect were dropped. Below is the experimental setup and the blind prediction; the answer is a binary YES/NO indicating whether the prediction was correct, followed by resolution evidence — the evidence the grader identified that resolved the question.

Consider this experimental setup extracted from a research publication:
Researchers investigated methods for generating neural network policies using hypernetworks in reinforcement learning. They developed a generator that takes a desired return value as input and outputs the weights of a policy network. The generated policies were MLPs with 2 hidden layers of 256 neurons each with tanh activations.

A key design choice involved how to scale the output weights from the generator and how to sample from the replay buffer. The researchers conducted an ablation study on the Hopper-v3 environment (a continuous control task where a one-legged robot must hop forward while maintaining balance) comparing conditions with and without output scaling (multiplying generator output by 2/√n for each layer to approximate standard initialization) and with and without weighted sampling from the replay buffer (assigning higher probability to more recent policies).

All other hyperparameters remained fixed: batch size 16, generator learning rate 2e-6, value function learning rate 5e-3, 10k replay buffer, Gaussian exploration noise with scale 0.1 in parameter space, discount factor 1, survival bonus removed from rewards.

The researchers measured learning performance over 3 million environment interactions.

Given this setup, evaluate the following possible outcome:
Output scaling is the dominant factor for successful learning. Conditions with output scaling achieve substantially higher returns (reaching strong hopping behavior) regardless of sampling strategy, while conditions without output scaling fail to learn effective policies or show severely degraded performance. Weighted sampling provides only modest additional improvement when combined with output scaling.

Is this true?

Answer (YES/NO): NO